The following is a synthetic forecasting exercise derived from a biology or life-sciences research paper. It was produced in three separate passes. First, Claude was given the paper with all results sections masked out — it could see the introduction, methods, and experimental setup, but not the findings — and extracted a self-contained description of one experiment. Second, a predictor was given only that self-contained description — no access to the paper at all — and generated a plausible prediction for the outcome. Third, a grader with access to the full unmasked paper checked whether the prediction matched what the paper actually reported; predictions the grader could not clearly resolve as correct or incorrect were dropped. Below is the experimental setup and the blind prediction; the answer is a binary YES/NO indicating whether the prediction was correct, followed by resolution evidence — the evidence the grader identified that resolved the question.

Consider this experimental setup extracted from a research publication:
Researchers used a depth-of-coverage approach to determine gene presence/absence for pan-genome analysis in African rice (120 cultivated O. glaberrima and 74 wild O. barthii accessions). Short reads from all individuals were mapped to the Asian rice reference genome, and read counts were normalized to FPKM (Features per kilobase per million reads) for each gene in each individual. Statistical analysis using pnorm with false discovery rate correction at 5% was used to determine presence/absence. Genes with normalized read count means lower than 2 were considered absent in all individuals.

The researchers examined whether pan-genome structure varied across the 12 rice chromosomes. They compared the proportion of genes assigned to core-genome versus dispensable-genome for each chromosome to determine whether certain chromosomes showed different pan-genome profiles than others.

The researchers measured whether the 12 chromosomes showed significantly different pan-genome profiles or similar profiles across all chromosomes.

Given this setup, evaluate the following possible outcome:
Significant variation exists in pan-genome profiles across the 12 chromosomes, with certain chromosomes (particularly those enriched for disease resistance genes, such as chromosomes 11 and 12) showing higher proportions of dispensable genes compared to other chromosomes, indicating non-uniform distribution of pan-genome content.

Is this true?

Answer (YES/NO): NO